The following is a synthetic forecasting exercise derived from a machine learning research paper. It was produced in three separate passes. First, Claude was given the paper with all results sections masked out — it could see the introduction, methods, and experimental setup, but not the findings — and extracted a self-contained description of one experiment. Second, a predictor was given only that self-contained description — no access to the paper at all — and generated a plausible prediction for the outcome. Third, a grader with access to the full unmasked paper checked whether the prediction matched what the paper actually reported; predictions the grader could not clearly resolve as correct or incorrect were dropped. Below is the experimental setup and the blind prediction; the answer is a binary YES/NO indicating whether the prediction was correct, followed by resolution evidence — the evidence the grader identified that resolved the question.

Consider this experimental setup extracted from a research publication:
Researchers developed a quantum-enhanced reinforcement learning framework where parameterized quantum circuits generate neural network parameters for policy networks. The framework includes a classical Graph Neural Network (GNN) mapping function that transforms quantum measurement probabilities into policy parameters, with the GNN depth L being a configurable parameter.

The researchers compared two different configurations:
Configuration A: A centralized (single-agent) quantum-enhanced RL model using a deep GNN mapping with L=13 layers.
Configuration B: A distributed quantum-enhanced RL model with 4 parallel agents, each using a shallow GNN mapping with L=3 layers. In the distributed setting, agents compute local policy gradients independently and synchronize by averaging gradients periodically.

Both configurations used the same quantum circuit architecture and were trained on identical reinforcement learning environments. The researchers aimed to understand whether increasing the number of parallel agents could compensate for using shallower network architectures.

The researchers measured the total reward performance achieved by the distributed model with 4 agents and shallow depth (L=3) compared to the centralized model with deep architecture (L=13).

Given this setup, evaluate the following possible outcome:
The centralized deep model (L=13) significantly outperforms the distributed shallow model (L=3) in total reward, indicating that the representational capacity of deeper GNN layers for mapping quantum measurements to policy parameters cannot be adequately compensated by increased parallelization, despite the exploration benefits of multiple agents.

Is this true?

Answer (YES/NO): NO